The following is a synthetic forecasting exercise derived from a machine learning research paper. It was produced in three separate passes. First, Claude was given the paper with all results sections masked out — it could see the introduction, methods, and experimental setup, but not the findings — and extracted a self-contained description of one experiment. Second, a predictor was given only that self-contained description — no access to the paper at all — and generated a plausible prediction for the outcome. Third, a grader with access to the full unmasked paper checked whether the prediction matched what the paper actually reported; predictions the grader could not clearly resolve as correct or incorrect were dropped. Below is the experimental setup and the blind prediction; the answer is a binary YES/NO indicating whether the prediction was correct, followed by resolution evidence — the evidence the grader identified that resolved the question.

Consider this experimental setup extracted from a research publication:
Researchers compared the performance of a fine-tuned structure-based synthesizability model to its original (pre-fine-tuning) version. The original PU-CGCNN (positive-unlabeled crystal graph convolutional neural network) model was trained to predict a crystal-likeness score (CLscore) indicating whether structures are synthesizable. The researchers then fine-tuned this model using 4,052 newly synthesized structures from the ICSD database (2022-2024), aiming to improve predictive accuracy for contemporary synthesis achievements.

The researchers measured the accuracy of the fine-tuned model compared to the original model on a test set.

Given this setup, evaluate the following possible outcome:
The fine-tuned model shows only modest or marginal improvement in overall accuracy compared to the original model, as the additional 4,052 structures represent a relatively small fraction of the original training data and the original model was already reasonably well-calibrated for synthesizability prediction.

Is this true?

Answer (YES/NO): YES